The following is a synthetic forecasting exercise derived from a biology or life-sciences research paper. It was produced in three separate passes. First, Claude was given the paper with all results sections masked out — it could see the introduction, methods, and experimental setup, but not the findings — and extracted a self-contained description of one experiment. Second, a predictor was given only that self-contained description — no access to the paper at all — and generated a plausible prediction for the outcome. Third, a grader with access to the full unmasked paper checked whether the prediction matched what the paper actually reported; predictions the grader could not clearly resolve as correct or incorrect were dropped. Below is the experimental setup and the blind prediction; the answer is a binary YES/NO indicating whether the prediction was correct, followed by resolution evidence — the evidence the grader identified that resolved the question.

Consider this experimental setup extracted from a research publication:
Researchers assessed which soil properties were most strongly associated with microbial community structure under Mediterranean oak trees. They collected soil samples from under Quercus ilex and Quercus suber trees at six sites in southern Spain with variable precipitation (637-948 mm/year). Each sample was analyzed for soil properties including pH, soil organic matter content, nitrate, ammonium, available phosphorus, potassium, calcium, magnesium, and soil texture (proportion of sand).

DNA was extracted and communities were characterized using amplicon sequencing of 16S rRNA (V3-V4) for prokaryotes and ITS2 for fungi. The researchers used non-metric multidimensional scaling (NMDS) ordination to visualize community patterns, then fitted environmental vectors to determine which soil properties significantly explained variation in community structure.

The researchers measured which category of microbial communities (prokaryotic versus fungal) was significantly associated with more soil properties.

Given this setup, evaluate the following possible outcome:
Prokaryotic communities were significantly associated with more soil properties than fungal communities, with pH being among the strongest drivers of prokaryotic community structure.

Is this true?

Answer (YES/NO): NO